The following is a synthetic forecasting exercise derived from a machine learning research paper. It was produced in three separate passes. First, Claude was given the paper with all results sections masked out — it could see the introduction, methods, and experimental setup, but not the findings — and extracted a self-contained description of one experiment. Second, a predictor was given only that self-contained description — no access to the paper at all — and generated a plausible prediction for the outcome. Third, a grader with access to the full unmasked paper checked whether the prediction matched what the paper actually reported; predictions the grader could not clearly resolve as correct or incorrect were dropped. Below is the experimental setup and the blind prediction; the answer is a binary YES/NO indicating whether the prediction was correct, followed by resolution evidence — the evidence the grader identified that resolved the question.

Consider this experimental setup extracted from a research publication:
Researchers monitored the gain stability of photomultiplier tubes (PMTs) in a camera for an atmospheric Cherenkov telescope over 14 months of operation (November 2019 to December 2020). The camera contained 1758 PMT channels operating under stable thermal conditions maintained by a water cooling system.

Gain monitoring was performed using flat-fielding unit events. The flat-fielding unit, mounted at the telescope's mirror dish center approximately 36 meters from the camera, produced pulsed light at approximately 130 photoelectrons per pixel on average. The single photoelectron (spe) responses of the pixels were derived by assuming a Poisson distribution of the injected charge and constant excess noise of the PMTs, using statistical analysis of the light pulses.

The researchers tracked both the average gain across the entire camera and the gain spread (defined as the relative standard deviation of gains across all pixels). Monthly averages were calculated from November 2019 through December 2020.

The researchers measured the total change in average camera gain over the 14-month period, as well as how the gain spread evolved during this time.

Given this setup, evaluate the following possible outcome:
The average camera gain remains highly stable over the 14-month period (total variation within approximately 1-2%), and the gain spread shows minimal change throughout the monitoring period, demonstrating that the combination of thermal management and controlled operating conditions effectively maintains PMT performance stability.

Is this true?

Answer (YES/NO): NO